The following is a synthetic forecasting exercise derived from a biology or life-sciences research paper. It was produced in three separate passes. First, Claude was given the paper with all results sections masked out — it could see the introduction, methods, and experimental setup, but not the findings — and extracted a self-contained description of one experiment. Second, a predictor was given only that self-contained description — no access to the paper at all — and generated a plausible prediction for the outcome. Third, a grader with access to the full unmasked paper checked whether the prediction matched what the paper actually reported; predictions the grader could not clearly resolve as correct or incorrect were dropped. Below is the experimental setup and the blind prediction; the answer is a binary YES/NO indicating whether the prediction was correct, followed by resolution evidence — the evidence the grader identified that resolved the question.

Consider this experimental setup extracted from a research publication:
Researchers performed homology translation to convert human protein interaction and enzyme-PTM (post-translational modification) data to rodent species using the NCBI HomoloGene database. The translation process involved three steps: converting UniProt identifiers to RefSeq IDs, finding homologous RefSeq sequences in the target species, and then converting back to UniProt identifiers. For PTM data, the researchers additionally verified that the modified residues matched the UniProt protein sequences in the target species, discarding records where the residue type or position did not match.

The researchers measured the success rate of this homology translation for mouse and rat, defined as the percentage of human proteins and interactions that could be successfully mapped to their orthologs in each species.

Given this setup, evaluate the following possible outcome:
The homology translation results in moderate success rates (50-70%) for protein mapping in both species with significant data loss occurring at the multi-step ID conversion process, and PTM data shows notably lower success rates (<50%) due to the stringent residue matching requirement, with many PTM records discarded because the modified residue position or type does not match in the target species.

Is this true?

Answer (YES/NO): NO